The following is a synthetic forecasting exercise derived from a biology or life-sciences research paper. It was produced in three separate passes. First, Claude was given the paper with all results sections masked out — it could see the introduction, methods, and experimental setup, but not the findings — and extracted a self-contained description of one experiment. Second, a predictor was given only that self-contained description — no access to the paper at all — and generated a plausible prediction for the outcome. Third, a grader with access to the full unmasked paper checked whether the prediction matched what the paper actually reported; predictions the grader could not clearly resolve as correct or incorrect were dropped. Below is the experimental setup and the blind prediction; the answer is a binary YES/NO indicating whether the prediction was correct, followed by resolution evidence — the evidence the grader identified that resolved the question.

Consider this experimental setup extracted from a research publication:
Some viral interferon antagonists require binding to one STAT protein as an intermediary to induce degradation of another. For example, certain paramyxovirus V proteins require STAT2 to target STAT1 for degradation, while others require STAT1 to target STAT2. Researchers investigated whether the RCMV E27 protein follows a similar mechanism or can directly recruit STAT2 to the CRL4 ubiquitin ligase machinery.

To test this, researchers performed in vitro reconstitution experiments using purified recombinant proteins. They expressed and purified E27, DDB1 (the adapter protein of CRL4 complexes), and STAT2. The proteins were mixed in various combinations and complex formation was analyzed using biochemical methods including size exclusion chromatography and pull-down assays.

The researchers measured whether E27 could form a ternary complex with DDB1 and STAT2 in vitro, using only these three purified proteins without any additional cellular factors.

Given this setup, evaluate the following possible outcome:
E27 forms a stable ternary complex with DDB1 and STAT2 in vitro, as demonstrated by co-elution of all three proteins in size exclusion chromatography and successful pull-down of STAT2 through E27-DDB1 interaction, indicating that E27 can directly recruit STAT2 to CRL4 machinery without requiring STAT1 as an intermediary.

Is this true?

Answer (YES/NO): YES